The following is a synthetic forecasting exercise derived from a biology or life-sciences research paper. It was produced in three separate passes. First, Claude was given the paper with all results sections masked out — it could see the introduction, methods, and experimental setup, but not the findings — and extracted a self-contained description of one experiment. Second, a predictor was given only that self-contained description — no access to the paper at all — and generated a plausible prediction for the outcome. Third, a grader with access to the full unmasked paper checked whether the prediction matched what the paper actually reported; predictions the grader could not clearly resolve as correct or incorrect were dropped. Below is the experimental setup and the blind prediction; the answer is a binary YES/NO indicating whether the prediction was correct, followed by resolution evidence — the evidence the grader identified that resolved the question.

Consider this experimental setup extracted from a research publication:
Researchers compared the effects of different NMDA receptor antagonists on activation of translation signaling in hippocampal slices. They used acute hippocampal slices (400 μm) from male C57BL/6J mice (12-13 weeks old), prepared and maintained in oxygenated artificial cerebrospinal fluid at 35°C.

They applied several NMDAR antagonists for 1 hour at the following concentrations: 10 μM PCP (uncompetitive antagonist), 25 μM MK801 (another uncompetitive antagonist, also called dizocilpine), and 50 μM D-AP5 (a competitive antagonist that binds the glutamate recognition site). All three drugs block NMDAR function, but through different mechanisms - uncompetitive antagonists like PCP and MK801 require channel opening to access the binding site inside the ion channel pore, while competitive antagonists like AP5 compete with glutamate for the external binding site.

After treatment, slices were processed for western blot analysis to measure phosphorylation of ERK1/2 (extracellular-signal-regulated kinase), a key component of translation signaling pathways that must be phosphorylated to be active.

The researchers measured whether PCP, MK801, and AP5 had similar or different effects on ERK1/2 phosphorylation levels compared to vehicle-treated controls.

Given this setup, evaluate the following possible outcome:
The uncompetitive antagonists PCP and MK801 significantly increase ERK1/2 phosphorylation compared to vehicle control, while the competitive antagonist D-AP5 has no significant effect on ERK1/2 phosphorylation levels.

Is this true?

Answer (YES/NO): YES